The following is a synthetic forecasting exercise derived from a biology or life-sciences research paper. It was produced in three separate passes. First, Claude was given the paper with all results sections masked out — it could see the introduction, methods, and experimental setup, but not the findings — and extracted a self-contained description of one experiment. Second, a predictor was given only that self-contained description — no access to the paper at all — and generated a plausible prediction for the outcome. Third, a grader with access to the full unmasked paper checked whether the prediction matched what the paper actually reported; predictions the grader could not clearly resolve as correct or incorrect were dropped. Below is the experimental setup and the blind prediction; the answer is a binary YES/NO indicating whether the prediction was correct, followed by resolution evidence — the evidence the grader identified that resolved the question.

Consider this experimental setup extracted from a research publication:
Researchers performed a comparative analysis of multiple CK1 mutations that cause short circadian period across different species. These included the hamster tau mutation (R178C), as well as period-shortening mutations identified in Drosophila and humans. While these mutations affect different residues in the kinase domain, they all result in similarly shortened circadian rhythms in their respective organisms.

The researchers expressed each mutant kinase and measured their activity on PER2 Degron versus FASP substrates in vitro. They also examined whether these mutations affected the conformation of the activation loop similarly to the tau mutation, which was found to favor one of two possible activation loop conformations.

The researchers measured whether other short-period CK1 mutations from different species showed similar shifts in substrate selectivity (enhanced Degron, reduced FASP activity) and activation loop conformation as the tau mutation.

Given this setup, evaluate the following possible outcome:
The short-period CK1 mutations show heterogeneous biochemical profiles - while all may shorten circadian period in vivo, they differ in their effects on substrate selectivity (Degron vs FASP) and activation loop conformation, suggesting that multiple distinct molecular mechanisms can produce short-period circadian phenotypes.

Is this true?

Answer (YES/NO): YES